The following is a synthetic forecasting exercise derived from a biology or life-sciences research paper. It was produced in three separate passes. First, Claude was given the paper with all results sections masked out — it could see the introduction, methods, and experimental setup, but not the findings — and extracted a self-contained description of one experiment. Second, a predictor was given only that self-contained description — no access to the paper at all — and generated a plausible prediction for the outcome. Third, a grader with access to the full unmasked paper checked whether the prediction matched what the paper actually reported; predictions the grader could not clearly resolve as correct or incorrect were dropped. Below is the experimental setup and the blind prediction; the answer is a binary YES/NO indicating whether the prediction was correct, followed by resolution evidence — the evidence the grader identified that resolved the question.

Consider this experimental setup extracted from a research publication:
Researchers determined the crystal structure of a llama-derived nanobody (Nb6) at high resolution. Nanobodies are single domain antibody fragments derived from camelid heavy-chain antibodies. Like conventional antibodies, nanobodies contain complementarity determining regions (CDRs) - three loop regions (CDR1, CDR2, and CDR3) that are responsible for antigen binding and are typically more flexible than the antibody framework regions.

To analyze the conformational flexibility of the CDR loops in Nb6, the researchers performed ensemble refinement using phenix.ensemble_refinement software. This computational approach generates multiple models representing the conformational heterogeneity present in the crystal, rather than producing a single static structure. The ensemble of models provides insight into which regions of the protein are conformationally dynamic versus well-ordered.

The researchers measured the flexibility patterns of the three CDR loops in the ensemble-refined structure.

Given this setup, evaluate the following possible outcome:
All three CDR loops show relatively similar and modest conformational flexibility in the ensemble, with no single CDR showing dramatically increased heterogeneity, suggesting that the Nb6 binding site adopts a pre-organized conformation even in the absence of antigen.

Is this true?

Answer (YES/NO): NO